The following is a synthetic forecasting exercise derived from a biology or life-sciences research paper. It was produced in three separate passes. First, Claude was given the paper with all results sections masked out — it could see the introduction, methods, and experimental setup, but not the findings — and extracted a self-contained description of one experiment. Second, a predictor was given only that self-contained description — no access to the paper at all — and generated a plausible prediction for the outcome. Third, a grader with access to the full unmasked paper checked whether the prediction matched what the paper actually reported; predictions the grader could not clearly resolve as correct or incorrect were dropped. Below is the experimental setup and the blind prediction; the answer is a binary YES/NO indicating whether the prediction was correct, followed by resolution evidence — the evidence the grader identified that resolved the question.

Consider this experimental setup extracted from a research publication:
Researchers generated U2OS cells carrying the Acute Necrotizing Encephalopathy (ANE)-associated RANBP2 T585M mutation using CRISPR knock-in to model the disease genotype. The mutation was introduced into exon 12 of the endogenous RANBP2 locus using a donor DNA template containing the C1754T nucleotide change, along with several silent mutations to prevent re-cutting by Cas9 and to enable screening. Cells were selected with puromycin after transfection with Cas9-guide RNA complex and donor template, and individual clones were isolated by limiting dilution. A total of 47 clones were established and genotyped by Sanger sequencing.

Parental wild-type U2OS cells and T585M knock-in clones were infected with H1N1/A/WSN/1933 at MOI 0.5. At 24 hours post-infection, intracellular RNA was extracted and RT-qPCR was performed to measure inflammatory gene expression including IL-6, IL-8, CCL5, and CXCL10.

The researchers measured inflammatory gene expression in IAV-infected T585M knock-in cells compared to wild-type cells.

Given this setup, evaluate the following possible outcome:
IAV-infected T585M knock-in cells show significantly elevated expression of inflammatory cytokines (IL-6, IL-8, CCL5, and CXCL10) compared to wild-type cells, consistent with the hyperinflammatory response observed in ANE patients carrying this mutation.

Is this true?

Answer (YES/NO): NO